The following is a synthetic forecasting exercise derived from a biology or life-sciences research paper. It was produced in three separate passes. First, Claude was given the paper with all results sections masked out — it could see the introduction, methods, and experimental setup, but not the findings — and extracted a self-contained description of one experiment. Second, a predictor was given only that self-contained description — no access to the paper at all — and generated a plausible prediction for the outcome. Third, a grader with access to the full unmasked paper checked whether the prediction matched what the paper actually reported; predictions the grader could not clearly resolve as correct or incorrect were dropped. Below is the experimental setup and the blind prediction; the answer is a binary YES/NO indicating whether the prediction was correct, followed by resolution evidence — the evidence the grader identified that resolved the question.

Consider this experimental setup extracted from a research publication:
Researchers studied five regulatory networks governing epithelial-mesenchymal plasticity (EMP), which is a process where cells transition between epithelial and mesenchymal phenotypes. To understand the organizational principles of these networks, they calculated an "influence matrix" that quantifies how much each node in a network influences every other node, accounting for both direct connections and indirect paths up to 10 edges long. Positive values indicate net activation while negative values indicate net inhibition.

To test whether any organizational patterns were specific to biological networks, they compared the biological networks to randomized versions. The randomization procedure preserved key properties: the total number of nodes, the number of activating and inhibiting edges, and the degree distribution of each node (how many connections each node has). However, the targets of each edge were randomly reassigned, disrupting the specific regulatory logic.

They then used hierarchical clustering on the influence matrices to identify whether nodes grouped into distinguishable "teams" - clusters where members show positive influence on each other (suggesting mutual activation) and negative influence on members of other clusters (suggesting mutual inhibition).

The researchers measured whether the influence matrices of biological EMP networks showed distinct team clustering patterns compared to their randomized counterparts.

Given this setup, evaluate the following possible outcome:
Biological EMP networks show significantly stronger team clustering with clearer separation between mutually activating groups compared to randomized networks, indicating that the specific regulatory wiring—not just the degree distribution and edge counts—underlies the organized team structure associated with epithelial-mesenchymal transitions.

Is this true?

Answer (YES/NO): YES